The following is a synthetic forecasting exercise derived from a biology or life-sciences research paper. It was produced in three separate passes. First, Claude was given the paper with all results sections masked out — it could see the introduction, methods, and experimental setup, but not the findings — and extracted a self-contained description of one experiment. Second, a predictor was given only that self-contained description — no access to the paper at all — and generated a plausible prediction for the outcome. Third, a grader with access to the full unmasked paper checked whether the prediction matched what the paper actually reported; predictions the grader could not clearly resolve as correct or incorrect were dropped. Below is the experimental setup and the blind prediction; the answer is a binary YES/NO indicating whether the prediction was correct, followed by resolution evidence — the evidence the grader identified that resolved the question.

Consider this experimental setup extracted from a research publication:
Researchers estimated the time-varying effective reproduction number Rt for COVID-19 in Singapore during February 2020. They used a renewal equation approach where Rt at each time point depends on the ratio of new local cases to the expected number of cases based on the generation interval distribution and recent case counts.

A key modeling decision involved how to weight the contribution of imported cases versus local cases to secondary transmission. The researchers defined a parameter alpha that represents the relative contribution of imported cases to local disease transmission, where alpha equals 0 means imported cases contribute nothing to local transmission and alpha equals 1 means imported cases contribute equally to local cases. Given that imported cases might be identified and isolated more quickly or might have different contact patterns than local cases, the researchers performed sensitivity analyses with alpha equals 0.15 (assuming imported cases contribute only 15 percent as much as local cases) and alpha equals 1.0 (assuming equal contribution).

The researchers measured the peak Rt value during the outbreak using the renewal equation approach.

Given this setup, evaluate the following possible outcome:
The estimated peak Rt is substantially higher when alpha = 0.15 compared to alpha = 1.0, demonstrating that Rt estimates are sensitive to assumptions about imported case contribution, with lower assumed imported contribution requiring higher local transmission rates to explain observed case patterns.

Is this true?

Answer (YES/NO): NO